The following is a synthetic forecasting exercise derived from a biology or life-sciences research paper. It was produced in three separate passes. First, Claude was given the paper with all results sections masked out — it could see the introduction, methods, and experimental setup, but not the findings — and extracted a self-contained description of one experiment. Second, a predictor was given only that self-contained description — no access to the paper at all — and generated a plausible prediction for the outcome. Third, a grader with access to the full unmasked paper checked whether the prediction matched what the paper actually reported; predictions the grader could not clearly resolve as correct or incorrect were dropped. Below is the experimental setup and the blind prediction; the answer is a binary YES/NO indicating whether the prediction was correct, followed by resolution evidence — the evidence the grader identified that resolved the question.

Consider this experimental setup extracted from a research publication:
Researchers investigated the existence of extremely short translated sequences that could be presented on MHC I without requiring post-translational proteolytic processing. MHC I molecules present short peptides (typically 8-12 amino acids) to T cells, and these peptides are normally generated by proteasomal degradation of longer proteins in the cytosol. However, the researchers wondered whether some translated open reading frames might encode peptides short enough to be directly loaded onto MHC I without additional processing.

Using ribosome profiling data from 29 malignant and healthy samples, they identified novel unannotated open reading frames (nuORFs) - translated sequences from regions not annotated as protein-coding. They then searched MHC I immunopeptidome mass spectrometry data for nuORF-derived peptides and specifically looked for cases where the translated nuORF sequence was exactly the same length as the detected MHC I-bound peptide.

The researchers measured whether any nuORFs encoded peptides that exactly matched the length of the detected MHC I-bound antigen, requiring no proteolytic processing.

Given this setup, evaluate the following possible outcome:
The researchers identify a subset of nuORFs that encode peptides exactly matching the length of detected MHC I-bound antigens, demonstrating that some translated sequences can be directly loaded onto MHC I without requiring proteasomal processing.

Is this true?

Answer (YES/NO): YES